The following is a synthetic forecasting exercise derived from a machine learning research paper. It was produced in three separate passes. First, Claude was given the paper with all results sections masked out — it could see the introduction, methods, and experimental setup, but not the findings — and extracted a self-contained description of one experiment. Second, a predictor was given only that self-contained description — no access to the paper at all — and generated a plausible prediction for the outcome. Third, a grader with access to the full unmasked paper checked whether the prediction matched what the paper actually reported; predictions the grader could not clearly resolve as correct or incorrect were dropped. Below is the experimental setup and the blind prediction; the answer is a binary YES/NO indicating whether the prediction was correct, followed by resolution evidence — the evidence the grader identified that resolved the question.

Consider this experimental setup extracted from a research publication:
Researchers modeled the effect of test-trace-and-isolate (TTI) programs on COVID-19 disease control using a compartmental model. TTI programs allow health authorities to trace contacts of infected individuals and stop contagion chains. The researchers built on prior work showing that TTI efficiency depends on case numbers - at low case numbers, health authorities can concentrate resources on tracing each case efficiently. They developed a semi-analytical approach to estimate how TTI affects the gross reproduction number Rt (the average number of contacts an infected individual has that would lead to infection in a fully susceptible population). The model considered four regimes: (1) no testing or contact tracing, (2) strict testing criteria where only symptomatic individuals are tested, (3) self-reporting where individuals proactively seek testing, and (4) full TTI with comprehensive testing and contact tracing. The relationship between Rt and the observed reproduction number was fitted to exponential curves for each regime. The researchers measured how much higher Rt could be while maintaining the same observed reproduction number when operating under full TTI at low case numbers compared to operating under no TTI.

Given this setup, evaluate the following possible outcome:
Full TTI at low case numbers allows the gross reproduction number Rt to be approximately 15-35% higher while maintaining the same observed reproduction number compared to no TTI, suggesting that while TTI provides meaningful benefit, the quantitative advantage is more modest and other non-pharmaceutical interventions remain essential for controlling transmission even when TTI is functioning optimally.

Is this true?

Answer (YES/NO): NO